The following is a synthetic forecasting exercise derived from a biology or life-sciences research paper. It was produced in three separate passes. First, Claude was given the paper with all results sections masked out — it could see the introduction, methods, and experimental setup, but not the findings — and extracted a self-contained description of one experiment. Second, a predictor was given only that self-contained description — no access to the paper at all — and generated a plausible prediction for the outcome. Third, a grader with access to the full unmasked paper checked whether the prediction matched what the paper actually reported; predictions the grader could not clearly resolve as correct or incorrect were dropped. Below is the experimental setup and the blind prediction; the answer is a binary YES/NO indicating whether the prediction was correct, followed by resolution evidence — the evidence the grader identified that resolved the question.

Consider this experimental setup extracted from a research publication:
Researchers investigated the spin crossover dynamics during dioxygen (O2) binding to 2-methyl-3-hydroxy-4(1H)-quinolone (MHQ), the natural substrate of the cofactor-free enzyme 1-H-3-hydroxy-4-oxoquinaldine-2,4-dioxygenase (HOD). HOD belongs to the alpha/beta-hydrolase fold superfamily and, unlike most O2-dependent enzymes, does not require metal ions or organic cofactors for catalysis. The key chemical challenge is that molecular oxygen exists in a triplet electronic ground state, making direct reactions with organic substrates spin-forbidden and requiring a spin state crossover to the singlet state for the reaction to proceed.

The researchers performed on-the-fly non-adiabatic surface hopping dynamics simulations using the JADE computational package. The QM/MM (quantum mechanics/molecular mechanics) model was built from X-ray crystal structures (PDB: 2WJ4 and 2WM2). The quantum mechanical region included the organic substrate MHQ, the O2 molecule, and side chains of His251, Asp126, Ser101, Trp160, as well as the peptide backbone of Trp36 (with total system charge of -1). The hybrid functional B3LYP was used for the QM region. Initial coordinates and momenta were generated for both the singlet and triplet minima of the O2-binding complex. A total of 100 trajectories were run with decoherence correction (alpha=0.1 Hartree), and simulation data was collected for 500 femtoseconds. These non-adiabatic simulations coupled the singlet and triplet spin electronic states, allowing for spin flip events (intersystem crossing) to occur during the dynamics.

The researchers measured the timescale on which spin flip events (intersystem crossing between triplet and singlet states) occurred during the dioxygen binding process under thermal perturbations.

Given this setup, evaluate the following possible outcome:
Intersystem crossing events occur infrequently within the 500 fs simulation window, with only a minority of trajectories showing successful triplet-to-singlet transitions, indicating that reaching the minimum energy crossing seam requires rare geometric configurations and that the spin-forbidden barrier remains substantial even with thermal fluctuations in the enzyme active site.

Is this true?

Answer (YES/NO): YES